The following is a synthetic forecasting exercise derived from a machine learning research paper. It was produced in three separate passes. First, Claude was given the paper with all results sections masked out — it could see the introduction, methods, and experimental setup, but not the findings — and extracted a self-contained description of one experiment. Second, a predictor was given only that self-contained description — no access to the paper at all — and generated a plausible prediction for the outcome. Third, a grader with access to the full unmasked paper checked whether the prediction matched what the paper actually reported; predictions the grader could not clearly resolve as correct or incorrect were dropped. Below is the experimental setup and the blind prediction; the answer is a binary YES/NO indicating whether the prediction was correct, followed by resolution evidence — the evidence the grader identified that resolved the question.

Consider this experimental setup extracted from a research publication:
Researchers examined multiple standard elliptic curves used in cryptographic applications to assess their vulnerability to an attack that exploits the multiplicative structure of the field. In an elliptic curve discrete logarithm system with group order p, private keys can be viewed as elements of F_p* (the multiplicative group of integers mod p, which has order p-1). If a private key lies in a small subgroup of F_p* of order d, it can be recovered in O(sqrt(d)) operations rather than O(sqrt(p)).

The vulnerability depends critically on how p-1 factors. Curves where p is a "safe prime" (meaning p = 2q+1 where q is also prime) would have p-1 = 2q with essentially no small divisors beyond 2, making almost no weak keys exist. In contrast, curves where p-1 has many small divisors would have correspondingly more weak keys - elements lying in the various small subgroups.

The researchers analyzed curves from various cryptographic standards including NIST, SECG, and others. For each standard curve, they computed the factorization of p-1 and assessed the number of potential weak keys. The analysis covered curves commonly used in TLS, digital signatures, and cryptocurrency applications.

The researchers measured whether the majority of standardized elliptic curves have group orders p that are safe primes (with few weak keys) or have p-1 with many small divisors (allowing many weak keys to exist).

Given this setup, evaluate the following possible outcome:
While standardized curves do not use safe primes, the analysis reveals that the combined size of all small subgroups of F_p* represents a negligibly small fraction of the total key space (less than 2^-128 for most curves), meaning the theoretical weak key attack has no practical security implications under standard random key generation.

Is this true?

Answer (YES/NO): NO